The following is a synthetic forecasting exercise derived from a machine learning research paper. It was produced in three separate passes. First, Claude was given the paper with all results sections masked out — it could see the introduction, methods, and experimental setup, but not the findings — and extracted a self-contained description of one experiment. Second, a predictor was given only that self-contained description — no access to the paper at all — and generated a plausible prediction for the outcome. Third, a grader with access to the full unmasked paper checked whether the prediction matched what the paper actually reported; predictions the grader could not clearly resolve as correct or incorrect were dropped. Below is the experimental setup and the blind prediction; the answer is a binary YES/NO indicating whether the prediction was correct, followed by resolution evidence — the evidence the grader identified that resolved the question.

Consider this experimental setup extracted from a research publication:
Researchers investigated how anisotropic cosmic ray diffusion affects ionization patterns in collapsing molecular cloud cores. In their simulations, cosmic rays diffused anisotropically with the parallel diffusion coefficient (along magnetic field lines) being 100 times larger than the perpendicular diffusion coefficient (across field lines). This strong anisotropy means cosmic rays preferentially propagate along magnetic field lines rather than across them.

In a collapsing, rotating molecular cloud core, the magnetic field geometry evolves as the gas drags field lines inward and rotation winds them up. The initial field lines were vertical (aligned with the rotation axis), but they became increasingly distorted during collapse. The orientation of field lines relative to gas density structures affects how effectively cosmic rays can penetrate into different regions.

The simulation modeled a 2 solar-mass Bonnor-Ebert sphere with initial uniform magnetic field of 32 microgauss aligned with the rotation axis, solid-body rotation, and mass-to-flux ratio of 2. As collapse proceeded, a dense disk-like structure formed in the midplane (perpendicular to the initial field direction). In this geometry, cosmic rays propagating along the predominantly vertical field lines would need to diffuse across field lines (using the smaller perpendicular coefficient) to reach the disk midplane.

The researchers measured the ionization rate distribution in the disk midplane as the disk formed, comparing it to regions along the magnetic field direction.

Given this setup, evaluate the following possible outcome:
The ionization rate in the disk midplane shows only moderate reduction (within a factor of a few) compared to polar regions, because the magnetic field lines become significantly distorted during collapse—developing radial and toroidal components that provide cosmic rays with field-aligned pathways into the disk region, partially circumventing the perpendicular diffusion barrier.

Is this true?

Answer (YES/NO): NO